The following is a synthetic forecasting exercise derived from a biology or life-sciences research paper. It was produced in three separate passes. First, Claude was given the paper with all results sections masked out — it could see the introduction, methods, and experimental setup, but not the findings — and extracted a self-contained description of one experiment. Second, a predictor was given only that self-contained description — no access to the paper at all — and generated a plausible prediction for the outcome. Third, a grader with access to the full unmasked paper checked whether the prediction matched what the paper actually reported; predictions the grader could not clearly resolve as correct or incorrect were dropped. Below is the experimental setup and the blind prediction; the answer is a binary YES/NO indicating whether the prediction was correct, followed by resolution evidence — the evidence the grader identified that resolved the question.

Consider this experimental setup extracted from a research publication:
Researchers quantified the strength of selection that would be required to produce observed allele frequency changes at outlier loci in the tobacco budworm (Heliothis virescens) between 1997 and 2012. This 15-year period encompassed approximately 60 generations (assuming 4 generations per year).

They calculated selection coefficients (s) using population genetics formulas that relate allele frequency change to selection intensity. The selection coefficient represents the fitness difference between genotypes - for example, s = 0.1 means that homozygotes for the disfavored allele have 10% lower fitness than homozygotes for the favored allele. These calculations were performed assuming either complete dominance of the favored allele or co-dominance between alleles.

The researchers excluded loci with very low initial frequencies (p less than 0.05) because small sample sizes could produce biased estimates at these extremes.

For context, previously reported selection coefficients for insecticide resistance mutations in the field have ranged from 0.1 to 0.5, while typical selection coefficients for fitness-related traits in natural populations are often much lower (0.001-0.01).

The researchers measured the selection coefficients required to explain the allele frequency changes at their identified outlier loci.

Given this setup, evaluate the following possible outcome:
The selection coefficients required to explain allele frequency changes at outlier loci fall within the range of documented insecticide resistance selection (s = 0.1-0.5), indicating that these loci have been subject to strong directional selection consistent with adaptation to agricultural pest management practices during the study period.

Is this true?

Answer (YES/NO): NO